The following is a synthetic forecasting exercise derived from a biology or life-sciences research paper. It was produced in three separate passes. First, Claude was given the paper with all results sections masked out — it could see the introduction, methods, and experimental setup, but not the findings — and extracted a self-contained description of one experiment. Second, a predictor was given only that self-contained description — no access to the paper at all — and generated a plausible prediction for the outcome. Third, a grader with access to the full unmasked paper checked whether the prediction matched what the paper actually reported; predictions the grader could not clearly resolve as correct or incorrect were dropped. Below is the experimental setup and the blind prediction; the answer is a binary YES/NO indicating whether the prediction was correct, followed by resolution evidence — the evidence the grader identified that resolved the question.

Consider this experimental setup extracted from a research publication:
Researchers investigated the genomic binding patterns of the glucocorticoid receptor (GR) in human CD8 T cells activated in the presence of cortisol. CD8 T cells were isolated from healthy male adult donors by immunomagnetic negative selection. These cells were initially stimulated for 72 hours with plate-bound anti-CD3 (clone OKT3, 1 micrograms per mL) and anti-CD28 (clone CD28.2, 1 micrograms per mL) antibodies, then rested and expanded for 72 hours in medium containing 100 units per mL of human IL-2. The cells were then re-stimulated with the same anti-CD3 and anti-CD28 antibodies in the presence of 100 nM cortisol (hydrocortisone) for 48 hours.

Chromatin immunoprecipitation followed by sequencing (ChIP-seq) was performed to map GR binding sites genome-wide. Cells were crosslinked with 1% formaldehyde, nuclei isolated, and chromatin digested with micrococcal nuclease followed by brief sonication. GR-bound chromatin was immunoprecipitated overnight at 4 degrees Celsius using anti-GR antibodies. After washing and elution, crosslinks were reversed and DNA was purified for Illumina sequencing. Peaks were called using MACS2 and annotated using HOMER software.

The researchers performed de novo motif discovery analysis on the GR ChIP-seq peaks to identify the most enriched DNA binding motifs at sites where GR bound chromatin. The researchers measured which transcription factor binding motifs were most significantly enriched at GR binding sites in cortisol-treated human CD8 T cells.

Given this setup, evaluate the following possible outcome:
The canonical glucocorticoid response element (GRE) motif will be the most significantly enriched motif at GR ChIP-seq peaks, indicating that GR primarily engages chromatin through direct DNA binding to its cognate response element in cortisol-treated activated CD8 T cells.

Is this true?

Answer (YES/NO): NO